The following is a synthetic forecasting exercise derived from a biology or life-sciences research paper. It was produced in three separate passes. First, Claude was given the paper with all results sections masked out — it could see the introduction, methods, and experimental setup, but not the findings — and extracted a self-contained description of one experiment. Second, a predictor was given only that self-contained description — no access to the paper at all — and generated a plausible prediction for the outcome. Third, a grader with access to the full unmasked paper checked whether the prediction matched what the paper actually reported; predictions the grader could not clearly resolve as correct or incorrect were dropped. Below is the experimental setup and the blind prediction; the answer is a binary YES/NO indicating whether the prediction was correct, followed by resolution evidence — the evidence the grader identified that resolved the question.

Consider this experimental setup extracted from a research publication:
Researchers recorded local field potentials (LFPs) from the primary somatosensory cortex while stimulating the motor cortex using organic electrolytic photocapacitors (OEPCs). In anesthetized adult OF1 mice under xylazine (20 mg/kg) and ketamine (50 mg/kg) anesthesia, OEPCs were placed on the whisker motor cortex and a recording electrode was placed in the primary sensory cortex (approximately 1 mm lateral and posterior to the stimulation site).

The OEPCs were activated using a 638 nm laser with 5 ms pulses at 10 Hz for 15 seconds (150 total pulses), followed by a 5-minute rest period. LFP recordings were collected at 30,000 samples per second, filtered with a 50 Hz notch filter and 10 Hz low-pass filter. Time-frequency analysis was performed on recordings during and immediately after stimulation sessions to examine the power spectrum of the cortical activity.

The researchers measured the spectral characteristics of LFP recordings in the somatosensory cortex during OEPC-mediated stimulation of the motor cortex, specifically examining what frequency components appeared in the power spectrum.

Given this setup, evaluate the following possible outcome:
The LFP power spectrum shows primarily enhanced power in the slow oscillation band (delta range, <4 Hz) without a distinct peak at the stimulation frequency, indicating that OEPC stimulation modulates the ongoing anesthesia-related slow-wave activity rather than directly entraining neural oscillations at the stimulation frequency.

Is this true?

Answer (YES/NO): NO